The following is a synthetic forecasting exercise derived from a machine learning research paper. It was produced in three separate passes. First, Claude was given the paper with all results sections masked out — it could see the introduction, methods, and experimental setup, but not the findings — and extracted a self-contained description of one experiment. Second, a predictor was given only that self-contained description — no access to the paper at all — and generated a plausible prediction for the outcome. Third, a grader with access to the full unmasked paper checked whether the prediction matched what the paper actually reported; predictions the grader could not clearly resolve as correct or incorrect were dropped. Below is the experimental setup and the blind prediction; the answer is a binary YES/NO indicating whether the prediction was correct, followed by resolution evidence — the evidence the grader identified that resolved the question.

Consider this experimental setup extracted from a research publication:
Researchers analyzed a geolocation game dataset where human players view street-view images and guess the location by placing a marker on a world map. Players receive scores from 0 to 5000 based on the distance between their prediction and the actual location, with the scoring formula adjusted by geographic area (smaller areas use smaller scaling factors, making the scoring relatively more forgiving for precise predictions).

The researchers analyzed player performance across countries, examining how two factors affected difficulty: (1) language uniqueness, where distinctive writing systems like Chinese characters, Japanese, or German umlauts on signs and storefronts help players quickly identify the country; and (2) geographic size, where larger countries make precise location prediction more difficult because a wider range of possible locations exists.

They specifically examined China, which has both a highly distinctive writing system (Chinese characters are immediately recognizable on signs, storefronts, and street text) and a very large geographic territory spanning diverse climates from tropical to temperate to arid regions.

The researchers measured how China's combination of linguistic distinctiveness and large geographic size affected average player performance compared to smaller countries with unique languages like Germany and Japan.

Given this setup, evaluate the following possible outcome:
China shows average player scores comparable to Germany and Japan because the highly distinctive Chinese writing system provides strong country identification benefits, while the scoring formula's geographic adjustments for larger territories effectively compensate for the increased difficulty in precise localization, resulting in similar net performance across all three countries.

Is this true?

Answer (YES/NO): NO